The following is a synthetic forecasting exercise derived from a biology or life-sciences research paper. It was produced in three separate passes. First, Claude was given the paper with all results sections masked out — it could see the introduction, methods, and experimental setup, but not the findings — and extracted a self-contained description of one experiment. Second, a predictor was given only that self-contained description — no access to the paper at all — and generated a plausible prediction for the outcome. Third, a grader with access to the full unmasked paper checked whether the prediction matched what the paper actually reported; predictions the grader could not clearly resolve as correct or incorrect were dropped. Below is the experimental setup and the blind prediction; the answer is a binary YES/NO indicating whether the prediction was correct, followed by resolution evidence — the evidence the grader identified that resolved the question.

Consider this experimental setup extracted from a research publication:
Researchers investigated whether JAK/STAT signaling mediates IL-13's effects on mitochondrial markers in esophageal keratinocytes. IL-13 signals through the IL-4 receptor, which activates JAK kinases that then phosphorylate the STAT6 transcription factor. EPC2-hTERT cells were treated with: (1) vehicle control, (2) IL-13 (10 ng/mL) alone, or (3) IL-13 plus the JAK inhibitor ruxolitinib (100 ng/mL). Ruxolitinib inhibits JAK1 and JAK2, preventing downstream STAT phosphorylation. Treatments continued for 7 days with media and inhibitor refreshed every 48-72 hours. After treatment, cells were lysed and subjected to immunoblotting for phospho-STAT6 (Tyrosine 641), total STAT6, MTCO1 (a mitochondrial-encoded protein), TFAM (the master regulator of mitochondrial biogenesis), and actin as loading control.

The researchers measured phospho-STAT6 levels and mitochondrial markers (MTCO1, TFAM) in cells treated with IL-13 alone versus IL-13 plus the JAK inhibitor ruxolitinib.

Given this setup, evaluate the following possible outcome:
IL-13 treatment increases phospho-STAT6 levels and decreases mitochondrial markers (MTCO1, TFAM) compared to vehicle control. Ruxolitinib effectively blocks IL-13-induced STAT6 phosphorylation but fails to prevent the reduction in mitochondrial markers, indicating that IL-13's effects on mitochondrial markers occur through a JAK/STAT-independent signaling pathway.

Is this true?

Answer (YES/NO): NO